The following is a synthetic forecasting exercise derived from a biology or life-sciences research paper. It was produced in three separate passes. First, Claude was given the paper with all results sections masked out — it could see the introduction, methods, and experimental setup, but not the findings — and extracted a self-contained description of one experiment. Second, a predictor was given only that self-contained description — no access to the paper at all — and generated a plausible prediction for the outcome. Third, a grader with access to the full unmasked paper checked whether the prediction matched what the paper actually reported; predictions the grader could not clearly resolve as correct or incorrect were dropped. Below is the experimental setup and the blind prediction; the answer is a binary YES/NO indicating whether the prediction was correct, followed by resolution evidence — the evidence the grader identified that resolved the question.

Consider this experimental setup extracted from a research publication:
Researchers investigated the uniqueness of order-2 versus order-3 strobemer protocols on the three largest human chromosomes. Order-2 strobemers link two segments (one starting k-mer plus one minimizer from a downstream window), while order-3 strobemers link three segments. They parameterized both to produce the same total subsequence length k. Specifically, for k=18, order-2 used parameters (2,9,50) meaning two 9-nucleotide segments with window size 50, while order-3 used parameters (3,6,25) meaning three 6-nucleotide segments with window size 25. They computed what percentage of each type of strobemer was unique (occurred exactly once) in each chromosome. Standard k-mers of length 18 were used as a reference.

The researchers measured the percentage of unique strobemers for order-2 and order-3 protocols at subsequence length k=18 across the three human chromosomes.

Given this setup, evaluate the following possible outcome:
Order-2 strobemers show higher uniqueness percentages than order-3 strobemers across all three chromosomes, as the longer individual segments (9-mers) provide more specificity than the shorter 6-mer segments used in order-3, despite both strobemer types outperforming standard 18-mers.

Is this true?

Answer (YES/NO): NO